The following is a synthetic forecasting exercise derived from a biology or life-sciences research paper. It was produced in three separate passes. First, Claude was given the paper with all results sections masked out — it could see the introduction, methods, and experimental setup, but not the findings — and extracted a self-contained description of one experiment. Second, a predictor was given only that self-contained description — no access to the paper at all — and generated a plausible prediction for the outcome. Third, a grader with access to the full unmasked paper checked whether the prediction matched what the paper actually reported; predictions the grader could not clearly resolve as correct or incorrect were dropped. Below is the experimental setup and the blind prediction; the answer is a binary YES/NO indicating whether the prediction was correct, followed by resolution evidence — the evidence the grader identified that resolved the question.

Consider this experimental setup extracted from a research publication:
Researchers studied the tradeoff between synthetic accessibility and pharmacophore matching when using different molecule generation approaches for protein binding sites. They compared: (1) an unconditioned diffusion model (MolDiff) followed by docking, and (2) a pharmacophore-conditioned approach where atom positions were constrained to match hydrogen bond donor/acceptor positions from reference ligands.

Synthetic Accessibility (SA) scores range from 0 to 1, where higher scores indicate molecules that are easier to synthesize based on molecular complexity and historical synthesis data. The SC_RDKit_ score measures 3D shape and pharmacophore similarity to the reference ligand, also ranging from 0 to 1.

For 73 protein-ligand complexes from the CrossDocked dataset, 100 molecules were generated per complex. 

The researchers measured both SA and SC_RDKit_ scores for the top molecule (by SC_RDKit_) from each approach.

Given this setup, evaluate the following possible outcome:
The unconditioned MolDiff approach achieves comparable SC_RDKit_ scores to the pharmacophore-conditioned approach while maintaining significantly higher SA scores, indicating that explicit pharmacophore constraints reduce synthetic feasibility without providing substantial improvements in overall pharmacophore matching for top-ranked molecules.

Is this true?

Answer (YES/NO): NO